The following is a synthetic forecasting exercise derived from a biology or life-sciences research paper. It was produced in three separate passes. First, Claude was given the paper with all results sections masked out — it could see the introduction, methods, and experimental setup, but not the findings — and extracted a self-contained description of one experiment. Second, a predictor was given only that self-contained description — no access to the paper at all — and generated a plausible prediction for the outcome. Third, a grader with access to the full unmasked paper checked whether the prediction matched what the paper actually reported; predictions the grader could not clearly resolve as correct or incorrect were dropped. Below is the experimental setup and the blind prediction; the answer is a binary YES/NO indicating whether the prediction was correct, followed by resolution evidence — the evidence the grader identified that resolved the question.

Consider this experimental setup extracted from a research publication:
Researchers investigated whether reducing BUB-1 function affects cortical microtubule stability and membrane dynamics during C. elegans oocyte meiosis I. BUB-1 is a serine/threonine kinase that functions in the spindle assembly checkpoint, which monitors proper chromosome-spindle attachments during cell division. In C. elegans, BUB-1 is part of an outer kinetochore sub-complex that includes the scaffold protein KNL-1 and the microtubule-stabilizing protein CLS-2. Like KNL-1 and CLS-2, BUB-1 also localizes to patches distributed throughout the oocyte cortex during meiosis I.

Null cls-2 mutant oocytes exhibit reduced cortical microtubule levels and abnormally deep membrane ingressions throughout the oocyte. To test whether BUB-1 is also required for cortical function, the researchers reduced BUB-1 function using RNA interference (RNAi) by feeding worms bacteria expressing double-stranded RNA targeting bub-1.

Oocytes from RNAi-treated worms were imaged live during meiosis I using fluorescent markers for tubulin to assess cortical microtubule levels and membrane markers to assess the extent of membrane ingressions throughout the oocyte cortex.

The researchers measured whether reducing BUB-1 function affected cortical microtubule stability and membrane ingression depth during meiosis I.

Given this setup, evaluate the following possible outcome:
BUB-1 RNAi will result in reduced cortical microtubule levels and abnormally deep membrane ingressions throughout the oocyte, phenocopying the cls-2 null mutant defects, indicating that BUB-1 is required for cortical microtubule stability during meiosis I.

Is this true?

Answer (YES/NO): NO